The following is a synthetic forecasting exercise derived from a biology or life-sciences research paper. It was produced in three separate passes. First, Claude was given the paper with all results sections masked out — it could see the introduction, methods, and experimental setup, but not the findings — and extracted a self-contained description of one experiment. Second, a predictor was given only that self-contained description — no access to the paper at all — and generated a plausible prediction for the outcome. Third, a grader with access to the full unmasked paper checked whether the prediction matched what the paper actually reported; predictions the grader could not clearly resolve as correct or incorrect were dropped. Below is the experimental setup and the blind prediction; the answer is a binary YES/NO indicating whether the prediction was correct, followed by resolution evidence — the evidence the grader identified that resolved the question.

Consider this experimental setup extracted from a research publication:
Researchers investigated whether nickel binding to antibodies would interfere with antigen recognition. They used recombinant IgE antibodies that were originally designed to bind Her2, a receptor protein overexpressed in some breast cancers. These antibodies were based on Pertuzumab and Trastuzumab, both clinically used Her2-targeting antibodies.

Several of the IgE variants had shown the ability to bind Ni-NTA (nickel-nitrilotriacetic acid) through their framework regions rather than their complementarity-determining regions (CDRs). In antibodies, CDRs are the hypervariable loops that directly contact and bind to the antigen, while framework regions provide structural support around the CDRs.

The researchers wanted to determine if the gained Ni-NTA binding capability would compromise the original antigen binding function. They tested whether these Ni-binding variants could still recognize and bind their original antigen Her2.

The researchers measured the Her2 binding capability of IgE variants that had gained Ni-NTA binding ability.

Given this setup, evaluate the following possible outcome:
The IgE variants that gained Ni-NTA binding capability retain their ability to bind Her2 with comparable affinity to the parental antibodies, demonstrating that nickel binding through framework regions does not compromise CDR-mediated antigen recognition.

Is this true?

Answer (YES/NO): YES